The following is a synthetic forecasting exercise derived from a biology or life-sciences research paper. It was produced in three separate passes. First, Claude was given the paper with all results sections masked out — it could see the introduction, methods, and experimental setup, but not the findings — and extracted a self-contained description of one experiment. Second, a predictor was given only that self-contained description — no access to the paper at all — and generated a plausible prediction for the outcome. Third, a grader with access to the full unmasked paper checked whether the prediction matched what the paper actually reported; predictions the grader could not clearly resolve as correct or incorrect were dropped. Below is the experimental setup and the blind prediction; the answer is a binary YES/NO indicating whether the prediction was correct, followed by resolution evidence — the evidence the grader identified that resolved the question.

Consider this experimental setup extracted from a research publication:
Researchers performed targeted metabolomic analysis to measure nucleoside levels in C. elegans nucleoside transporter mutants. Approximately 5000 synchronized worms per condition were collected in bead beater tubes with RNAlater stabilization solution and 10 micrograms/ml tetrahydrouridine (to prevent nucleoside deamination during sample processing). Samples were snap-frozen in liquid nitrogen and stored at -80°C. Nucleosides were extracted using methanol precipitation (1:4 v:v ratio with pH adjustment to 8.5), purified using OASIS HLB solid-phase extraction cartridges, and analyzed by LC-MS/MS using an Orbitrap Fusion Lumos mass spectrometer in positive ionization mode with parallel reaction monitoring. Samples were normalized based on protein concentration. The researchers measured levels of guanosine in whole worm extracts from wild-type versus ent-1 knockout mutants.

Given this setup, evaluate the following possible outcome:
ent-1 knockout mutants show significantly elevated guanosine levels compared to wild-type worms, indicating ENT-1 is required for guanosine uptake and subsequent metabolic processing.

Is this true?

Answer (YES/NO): NO